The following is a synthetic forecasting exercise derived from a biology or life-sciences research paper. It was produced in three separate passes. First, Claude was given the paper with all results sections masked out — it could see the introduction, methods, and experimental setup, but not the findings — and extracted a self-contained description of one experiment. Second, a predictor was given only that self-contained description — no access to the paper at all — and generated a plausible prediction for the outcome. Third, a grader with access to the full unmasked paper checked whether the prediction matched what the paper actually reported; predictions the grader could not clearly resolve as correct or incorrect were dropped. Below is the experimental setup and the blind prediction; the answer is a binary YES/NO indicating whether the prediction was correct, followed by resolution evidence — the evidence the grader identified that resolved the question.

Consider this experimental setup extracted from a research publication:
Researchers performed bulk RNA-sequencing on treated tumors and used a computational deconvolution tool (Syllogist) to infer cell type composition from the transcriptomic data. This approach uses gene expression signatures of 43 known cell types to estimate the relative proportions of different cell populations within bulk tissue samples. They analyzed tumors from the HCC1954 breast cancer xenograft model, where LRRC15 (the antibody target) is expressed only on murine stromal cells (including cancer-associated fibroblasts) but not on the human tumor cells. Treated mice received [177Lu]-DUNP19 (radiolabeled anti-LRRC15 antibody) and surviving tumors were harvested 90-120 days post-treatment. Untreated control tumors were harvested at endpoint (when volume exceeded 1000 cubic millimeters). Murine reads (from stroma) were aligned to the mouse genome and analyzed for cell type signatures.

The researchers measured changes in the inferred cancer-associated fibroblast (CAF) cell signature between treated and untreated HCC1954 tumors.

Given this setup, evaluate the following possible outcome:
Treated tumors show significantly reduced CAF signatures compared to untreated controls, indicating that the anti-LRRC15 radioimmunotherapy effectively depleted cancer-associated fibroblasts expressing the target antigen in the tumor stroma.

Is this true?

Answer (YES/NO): NO